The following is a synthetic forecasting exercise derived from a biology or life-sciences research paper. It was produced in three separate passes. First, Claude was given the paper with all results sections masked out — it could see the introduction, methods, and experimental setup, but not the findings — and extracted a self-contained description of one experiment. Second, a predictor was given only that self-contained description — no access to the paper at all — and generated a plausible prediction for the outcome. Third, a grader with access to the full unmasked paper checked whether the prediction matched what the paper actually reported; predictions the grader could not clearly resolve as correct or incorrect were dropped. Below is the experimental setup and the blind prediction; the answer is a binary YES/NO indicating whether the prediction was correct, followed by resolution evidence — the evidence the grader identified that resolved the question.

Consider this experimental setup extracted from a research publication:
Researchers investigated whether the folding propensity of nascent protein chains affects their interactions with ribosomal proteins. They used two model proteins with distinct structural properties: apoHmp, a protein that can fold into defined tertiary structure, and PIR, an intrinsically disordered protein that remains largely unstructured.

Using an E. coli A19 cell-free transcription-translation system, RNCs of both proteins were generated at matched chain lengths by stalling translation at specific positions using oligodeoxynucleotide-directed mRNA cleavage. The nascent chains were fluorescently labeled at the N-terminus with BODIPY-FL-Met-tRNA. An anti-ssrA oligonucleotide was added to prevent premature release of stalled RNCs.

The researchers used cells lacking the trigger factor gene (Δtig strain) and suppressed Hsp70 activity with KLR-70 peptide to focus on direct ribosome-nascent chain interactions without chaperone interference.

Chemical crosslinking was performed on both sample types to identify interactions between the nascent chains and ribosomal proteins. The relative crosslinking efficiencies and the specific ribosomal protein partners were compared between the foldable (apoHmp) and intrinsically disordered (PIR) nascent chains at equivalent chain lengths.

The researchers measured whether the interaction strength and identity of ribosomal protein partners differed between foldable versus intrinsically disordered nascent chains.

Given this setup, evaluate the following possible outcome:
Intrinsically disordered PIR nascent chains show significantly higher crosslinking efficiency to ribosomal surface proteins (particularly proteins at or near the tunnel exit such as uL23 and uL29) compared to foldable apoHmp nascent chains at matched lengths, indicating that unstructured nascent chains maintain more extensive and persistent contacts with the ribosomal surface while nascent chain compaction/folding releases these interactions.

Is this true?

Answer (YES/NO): NO